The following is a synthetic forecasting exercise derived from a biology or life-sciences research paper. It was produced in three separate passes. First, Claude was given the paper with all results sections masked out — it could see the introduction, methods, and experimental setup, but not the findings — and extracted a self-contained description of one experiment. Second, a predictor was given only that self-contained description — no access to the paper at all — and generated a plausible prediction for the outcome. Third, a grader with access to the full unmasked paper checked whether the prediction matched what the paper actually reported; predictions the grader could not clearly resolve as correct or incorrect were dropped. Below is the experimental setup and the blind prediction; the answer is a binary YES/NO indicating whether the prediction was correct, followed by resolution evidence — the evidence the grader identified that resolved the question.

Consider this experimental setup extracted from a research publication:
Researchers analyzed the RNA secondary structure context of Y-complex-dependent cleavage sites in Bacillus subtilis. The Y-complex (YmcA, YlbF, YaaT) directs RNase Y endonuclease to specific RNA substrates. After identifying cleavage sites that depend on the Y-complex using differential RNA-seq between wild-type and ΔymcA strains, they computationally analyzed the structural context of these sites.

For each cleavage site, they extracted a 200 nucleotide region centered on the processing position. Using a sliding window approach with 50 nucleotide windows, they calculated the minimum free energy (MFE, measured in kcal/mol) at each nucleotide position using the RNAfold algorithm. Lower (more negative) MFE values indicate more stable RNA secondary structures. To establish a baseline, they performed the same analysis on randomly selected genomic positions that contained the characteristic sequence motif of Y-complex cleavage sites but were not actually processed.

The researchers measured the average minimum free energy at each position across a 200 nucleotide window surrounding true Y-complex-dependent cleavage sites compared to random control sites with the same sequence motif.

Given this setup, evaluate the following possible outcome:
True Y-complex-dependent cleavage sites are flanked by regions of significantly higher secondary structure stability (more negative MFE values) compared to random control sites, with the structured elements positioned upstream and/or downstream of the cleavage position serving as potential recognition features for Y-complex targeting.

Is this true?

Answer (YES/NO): NO